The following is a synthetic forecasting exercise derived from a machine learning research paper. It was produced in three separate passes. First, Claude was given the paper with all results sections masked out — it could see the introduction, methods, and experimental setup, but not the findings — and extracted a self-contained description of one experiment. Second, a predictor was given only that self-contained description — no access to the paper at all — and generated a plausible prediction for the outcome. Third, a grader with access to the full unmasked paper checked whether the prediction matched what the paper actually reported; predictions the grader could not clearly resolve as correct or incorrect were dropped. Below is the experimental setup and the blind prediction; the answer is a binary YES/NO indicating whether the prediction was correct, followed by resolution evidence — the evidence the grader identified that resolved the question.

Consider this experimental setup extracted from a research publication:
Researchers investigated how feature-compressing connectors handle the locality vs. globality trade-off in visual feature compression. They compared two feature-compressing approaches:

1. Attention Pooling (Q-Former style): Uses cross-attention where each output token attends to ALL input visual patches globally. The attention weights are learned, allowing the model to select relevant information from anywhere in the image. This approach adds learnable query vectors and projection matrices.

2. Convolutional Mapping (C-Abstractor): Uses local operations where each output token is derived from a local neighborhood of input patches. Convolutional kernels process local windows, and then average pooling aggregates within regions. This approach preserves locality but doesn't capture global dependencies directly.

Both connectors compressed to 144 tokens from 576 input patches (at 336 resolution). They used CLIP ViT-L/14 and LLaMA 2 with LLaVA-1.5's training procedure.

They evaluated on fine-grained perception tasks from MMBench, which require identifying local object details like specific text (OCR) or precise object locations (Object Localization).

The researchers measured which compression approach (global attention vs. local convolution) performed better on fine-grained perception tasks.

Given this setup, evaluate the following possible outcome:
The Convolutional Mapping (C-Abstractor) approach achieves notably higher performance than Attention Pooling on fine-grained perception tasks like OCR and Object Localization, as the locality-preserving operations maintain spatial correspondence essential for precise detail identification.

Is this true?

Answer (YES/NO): YES